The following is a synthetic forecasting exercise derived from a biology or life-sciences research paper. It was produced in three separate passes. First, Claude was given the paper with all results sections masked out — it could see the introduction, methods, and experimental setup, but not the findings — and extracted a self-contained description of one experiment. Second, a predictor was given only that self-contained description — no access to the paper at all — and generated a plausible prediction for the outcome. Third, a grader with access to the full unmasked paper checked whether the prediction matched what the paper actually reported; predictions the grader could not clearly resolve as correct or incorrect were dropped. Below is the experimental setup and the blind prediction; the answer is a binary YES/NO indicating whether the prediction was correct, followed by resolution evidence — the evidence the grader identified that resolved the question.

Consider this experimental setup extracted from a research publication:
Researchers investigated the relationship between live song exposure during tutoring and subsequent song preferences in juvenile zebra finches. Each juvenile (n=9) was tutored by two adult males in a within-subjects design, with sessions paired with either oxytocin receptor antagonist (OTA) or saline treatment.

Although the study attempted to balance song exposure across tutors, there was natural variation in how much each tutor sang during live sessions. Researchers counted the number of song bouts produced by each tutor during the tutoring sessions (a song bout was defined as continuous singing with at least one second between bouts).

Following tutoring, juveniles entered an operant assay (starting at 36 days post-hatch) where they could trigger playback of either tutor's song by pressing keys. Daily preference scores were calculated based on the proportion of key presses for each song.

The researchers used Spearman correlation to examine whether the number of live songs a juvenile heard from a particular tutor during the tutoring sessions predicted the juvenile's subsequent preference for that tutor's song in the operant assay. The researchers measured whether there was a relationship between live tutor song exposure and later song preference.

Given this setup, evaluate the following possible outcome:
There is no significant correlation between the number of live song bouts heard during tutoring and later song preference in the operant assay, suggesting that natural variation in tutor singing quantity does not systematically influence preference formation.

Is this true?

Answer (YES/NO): YES